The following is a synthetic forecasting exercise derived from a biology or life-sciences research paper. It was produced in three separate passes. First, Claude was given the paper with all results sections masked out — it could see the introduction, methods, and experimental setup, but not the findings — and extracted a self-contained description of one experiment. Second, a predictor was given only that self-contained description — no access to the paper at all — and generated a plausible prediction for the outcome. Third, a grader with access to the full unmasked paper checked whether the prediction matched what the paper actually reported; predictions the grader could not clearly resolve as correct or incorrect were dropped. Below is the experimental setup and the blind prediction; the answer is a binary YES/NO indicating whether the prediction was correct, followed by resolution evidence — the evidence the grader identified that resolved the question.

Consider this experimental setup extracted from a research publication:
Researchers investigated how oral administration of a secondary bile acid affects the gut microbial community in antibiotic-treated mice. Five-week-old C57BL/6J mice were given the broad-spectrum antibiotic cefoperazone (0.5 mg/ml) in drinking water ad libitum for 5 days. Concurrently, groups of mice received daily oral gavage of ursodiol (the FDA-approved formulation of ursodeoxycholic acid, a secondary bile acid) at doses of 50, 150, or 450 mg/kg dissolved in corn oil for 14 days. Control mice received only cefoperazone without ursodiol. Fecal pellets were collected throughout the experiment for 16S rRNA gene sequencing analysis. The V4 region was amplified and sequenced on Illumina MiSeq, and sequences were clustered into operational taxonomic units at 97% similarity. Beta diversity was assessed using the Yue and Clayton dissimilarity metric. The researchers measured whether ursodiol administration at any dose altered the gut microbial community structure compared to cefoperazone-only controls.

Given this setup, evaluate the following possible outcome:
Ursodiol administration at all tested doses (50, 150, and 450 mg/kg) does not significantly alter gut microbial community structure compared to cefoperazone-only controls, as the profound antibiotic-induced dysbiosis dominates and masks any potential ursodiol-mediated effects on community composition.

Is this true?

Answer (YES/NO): YES